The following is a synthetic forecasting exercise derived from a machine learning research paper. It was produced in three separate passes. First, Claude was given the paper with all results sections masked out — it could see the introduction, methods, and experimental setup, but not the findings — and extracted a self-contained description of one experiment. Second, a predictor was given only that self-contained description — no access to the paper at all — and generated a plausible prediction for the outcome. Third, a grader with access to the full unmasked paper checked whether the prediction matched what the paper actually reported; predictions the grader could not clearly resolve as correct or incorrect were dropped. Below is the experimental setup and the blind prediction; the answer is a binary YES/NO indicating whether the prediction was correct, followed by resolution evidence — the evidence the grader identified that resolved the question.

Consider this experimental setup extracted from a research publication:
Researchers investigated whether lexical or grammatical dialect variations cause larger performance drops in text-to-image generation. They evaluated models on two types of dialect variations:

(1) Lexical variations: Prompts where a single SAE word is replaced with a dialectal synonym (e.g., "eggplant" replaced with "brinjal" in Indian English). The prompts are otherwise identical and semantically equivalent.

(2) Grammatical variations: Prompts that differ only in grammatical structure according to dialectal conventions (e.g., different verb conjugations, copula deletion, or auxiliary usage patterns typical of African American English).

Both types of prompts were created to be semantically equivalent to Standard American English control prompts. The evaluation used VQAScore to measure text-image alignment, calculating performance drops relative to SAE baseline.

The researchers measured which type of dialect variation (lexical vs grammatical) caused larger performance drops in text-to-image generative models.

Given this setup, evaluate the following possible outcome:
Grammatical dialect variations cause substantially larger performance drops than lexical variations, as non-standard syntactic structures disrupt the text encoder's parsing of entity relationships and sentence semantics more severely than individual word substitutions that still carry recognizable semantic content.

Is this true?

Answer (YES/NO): NO